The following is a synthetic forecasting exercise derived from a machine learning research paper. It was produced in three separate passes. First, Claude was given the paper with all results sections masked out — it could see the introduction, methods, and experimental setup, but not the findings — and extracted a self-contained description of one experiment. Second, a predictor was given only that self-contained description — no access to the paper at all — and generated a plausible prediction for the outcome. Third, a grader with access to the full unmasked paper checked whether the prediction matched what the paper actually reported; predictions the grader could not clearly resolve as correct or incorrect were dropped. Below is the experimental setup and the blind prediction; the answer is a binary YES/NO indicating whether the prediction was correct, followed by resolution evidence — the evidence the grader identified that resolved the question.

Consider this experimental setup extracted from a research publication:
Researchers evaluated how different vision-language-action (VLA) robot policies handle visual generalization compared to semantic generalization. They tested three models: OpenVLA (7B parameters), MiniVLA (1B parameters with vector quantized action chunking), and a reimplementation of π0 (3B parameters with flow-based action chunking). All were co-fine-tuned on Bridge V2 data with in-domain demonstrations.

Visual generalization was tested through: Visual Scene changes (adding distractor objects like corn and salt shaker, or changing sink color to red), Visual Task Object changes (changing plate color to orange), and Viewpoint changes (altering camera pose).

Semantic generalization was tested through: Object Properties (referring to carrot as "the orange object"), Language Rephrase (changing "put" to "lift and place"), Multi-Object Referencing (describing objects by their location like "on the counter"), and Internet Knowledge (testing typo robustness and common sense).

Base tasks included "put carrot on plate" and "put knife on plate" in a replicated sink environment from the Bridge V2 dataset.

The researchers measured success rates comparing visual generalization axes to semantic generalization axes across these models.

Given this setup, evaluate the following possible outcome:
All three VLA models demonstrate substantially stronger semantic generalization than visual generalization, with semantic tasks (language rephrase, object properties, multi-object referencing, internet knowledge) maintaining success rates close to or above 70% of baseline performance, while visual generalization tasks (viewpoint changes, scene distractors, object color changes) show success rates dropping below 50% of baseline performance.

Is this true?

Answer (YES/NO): NO